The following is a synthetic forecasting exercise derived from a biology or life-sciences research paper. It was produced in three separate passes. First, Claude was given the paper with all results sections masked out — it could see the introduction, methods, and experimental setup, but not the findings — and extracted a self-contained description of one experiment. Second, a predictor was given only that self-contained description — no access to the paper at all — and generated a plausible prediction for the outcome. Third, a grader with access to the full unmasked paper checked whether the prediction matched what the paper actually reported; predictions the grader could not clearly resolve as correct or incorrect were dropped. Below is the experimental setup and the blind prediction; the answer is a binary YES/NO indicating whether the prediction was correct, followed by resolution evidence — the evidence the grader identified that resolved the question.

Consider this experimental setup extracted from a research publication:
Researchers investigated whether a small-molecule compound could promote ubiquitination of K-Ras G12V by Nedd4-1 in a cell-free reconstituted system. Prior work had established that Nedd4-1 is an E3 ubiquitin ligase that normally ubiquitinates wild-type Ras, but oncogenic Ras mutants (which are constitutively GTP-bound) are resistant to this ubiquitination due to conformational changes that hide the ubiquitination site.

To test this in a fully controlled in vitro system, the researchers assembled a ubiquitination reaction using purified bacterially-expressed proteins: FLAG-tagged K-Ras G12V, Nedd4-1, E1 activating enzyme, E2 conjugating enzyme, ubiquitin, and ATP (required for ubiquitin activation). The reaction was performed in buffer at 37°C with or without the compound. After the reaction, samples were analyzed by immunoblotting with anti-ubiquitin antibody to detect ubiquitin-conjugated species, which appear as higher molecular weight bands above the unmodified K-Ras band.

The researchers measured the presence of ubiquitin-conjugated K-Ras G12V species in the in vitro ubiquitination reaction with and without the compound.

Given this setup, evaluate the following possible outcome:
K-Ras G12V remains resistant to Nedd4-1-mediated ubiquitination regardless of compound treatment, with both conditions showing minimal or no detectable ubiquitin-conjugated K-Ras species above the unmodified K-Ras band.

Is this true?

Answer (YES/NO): NO